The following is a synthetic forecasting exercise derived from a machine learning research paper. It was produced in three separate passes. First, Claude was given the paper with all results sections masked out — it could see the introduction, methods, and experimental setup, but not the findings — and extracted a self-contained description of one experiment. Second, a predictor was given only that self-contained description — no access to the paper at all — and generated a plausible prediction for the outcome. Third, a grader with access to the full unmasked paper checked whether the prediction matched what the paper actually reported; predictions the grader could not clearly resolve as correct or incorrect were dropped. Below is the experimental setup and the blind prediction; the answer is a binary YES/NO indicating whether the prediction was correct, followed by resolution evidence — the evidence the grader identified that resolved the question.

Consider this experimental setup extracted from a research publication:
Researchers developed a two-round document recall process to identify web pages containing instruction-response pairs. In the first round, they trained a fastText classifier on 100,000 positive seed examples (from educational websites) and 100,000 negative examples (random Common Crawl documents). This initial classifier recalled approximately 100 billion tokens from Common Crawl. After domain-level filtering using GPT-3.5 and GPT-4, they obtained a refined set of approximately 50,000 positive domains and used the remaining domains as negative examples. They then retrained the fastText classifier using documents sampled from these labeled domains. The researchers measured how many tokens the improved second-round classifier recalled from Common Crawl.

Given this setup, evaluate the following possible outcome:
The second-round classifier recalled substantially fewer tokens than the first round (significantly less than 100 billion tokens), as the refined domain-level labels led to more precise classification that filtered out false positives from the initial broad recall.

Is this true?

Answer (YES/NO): YES